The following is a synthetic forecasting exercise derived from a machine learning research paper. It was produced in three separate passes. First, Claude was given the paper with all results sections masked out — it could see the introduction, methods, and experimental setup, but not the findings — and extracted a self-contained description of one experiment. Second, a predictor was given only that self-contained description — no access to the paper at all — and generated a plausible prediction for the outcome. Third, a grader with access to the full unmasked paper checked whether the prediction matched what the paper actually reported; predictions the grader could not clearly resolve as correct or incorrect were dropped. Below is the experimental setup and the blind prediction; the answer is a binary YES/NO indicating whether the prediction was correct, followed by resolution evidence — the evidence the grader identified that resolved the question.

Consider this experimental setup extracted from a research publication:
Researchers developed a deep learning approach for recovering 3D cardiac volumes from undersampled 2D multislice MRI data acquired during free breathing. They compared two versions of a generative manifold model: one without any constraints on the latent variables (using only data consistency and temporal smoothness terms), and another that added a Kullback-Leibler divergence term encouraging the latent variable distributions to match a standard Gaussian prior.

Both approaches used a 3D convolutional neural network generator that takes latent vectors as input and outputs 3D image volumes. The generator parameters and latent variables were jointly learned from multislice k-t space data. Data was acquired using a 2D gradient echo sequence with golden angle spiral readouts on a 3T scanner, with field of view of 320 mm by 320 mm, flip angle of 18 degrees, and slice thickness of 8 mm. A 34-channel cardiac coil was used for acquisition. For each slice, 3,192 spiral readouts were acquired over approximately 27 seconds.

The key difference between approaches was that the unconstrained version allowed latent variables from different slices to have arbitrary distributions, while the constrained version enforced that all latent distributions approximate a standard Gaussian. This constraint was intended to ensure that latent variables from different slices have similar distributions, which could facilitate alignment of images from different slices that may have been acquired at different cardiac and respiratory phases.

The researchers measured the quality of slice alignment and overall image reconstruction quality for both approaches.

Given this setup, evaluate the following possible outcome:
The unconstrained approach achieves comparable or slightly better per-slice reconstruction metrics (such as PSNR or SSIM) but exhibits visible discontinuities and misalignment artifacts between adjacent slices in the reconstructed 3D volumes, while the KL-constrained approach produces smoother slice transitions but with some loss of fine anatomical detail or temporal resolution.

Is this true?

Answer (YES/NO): NO